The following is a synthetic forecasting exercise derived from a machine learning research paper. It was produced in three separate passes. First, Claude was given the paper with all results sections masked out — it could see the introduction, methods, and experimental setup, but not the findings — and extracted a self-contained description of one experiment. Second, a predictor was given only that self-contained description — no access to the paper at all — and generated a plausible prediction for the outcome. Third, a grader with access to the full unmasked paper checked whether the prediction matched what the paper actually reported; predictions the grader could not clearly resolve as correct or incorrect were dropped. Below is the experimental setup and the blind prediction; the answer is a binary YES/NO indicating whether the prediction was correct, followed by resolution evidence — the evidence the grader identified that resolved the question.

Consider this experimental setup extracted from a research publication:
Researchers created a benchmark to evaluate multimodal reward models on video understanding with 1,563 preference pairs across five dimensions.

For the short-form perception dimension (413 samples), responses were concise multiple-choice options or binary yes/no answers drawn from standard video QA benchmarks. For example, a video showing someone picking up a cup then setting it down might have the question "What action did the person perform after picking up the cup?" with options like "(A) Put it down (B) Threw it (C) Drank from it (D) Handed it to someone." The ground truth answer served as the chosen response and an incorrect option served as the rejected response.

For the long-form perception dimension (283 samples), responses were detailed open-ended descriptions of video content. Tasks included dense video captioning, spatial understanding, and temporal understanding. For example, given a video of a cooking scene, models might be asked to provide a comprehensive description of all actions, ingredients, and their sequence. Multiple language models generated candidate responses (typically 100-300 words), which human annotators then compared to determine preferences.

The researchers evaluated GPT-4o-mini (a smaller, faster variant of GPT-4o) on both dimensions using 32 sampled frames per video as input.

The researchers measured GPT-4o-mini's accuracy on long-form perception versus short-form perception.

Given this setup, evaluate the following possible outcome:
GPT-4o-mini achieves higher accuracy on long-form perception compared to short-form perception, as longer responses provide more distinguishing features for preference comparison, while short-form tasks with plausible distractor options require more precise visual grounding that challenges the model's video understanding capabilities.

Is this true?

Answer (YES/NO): YES